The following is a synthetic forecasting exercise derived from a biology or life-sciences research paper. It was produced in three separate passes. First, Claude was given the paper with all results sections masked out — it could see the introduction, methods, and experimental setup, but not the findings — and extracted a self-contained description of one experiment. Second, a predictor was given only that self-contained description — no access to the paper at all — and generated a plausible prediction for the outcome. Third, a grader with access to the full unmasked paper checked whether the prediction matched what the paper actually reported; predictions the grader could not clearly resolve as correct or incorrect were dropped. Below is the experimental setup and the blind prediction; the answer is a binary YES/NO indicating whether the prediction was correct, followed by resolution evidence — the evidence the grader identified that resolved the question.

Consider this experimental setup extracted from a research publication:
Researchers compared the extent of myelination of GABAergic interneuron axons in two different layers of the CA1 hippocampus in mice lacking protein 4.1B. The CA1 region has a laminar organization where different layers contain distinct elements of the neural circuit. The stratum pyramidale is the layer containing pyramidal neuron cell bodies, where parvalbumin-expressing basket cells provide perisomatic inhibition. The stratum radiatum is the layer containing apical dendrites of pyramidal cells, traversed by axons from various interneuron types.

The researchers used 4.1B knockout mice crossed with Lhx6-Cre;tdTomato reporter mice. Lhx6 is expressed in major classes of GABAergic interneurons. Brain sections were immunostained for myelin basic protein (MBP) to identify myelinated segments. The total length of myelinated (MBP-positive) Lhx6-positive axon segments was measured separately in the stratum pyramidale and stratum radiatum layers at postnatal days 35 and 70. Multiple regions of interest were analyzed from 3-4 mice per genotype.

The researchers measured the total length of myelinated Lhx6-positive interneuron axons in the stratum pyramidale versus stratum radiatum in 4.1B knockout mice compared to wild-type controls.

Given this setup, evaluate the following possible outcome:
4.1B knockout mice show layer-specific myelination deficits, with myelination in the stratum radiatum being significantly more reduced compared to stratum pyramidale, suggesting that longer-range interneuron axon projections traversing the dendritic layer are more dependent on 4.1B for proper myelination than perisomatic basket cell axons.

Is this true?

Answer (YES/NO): YES